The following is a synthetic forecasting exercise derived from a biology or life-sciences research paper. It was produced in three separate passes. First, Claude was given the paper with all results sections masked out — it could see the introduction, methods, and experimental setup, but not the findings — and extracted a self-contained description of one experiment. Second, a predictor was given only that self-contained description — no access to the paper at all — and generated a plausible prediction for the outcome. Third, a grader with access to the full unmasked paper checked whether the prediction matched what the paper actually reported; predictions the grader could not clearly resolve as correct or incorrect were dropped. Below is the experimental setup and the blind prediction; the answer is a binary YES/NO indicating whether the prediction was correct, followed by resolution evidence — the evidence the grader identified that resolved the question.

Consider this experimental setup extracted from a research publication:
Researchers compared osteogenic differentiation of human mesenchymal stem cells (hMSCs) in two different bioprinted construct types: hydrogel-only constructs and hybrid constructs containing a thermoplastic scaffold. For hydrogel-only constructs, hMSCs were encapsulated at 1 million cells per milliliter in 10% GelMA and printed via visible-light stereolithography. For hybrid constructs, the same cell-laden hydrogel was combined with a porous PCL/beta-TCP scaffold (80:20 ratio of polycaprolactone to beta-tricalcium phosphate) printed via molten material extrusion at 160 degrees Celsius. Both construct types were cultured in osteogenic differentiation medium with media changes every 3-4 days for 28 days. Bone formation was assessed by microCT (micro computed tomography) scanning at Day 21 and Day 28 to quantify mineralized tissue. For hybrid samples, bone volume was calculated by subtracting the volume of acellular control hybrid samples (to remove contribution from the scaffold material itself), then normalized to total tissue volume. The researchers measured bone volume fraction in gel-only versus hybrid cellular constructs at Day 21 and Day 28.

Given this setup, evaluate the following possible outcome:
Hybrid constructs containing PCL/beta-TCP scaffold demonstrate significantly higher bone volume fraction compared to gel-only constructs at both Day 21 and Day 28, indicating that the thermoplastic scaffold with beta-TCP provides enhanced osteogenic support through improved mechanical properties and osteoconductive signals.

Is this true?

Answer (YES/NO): NO